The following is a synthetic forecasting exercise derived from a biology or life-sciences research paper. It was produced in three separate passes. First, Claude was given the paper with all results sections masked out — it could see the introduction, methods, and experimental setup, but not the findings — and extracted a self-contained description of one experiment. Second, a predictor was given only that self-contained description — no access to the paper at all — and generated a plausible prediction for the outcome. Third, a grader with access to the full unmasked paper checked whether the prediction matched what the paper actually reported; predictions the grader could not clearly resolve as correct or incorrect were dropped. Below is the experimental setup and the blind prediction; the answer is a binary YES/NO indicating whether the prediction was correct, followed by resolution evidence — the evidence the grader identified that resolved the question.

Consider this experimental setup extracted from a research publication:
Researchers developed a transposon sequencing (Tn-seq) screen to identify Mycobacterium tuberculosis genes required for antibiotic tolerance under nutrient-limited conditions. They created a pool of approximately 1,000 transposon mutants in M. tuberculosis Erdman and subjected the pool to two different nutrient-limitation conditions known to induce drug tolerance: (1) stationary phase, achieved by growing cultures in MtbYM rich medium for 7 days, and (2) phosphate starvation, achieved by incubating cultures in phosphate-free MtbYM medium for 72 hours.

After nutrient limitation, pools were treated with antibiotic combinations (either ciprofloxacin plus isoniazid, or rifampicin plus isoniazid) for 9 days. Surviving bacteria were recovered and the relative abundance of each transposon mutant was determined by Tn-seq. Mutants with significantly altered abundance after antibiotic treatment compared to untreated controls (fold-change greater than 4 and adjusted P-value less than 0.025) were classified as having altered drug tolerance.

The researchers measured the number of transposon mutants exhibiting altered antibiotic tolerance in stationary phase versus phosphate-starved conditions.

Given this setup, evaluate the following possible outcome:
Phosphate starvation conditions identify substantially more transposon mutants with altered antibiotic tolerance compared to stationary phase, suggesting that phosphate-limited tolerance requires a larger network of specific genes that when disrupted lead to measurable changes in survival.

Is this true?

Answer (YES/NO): YES